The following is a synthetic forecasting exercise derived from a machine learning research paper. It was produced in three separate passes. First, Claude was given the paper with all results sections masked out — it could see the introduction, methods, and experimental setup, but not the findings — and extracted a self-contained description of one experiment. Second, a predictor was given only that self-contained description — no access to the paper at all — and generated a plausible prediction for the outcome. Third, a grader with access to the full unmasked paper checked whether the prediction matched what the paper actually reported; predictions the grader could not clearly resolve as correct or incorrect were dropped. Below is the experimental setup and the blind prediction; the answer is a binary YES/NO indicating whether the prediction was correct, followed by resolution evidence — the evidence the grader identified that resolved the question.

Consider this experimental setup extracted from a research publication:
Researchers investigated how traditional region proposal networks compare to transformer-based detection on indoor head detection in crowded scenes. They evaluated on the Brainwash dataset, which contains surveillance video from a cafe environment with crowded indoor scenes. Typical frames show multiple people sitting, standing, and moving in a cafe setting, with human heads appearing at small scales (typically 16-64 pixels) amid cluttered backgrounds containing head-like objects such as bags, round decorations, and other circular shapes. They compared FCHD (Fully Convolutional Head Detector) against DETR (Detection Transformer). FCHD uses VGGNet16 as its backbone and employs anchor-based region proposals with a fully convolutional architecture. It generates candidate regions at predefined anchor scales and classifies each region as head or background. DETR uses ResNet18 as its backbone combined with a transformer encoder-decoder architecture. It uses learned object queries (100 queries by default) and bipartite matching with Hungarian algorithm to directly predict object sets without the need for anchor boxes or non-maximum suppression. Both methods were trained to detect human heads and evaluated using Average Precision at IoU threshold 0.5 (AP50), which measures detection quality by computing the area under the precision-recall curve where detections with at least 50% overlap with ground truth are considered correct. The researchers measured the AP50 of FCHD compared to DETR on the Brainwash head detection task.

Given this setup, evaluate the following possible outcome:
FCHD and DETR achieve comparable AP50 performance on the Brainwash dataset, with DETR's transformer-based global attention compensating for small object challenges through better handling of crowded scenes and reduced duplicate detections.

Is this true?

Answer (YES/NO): NO